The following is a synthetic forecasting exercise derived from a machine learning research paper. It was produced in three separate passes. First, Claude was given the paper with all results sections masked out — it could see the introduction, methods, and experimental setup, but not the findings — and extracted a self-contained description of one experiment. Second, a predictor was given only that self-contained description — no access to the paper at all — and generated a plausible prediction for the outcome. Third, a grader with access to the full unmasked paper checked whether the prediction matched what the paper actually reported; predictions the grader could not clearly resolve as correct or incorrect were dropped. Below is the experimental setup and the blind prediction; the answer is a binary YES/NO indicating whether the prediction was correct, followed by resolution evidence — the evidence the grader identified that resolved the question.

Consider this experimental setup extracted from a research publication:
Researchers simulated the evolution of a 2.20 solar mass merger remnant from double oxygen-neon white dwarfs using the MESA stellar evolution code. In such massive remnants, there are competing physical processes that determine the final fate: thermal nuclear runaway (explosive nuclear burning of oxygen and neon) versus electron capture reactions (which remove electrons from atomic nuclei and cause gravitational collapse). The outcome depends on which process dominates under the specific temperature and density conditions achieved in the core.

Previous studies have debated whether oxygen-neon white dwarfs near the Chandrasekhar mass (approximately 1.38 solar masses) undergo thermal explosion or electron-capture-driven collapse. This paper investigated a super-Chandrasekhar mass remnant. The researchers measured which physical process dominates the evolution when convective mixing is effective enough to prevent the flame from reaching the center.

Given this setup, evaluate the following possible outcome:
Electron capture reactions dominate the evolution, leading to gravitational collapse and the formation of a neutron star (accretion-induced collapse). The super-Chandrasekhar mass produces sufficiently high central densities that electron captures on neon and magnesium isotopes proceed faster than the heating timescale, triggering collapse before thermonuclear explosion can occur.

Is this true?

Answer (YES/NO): NO